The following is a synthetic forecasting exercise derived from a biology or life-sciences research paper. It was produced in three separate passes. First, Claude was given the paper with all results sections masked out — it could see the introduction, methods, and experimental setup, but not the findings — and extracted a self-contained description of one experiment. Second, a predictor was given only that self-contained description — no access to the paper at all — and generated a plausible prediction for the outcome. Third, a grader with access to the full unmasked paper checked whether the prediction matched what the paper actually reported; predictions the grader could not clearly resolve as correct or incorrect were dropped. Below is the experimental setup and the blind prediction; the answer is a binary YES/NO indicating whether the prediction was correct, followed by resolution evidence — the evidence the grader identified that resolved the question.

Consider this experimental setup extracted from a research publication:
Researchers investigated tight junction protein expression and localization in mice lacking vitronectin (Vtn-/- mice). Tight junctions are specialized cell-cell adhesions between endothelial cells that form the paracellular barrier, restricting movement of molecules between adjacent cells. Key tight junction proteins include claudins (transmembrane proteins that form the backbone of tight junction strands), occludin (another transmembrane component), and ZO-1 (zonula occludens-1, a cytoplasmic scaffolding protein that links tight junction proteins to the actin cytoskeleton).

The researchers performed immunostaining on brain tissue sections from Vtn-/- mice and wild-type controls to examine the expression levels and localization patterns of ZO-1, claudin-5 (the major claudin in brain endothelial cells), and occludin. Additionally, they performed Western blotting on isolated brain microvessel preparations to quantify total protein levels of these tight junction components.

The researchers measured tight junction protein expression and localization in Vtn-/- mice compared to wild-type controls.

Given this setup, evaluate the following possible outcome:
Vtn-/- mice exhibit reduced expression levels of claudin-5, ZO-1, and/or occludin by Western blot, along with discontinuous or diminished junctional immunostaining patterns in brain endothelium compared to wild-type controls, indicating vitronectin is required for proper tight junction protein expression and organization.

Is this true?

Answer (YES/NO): NO